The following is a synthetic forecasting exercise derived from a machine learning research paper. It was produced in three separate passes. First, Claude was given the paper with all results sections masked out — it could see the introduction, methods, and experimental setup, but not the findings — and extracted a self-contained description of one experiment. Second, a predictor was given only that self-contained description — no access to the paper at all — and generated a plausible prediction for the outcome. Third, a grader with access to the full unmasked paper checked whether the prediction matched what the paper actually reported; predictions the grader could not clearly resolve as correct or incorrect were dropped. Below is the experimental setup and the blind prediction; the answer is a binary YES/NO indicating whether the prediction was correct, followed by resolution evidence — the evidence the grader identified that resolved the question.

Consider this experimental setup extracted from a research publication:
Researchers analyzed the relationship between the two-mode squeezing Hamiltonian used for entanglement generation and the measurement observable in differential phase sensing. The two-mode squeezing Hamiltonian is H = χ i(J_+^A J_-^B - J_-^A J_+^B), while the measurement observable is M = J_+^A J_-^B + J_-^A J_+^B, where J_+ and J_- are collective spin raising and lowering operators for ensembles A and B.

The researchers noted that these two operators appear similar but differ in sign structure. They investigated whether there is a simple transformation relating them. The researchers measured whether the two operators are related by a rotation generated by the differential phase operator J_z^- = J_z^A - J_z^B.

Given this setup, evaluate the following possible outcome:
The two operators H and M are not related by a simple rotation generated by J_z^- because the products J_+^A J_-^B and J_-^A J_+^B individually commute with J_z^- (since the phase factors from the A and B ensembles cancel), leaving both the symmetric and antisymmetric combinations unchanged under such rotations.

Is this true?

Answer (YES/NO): NO